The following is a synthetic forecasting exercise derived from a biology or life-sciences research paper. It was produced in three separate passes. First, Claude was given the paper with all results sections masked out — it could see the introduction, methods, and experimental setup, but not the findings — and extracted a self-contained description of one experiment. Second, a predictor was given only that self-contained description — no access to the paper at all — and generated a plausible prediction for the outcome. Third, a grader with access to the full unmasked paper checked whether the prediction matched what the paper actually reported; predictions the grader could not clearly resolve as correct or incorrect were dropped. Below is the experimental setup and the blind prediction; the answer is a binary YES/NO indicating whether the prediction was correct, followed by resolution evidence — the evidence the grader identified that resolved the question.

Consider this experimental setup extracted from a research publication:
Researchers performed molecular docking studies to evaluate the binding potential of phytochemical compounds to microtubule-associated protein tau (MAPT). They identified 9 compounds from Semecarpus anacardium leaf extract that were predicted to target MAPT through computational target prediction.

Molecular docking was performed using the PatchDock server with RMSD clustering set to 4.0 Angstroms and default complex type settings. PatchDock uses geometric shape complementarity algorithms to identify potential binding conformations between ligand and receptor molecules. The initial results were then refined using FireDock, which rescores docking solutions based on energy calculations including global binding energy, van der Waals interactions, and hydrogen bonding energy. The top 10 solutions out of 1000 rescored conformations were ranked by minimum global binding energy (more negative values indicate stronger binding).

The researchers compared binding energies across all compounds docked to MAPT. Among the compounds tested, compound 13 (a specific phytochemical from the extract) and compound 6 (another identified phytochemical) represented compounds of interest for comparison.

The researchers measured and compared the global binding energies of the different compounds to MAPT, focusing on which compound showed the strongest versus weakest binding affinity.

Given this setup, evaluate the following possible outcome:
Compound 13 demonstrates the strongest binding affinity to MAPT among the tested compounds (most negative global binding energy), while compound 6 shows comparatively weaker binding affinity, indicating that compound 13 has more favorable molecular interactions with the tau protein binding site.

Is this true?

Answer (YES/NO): YES